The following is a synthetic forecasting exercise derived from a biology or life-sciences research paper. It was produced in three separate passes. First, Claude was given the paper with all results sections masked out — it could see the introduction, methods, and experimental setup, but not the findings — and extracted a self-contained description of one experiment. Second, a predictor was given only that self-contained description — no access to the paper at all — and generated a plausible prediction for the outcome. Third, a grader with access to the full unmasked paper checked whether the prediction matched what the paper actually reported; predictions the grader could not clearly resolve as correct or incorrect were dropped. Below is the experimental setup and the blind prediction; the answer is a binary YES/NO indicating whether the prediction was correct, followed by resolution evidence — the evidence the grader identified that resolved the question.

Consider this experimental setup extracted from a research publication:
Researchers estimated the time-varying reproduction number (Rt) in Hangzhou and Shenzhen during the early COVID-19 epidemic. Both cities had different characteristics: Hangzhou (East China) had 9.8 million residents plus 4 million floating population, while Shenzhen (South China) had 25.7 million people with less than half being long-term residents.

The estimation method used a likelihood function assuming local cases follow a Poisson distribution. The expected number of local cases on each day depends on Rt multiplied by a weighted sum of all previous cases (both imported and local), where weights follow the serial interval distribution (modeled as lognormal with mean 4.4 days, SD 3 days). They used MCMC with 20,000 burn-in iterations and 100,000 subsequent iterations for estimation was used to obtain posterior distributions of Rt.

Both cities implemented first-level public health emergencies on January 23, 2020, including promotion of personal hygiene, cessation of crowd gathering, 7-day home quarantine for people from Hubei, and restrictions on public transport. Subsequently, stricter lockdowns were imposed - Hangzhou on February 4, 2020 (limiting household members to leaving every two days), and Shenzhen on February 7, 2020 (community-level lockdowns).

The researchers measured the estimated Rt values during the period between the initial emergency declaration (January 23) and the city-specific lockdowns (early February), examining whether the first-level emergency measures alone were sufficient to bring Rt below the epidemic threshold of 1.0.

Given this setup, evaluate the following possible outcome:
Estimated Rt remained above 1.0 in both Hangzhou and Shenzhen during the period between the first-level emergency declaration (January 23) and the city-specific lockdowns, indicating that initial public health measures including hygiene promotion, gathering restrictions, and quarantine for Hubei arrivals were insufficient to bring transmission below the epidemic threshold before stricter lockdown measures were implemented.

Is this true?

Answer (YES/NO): NO